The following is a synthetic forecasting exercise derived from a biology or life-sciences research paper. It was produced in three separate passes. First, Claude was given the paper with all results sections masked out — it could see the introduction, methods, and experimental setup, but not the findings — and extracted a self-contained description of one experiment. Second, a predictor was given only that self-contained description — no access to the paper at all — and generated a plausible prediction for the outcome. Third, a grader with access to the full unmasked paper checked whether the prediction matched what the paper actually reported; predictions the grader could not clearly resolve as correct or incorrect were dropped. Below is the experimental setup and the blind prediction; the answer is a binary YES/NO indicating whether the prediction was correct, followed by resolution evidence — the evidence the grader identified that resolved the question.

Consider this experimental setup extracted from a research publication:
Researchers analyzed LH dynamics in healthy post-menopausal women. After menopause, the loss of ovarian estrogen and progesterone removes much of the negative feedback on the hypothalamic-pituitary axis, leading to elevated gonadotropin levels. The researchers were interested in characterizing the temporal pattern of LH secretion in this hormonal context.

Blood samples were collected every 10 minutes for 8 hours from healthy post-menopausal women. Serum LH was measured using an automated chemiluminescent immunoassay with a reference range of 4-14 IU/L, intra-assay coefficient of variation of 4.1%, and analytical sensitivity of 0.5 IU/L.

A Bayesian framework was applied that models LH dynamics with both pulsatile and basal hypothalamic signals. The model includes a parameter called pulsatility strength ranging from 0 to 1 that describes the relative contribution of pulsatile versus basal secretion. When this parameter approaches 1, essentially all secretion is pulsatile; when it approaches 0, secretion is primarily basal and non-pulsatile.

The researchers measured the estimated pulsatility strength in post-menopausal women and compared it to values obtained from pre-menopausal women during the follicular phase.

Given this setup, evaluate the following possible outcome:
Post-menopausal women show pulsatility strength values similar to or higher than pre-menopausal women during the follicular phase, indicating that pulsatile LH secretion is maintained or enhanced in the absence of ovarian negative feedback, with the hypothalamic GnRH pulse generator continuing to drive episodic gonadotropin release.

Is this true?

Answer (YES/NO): NO